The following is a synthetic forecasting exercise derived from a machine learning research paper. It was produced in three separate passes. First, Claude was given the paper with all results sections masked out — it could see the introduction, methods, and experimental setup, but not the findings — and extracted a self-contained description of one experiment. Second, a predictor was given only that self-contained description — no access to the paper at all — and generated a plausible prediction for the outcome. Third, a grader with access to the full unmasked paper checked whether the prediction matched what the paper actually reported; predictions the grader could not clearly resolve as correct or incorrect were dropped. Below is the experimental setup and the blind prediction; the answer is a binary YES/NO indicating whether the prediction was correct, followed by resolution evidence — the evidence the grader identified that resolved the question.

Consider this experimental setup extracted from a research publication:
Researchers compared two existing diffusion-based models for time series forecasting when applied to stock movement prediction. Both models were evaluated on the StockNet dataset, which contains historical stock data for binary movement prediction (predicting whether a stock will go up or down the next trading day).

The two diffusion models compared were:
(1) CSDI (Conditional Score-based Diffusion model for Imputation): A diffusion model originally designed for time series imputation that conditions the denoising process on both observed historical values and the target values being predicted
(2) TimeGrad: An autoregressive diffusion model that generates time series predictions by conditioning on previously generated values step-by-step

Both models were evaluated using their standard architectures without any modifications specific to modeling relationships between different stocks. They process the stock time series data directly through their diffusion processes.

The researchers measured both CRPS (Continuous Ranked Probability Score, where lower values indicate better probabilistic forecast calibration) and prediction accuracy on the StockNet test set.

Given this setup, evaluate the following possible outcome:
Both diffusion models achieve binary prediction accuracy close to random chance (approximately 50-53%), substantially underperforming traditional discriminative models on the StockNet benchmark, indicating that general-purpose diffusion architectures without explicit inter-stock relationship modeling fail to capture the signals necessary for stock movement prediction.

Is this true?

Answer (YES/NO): NO